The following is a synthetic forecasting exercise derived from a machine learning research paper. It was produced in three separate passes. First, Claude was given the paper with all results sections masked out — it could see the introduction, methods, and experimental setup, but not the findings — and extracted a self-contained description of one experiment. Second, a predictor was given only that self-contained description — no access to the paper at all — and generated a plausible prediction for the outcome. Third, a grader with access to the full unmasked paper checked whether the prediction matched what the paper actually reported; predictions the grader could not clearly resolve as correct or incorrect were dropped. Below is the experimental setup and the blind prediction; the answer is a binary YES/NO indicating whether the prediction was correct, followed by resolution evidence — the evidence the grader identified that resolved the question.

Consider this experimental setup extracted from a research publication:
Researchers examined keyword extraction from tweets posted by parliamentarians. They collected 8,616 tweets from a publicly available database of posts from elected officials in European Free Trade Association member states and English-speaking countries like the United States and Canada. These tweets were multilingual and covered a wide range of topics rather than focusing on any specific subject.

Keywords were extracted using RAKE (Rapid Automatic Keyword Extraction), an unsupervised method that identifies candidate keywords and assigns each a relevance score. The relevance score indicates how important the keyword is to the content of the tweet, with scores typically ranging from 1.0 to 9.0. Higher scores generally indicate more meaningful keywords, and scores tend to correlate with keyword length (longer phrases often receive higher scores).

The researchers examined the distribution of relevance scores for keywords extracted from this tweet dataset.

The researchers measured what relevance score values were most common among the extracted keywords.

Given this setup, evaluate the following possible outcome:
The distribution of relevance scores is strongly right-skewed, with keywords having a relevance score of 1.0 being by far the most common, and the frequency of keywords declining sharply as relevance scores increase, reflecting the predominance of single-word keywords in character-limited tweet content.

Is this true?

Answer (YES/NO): NO